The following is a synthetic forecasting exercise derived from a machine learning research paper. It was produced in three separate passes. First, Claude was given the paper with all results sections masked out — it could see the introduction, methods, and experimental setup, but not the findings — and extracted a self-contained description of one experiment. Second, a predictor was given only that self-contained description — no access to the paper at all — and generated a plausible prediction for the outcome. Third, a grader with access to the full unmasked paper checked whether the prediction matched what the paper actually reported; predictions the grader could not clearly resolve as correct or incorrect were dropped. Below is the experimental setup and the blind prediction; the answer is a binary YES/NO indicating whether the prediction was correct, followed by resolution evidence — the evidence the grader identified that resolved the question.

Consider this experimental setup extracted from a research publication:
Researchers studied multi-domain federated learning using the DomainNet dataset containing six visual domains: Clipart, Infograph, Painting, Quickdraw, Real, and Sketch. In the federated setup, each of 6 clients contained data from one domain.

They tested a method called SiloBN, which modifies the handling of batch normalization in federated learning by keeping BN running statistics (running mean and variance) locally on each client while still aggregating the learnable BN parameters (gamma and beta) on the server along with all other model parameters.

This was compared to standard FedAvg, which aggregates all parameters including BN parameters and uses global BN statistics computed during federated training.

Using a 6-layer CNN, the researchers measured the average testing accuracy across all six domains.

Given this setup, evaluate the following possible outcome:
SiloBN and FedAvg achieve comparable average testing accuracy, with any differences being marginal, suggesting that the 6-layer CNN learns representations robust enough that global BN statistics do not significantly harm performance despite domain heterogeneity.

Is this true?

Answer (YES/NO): NO